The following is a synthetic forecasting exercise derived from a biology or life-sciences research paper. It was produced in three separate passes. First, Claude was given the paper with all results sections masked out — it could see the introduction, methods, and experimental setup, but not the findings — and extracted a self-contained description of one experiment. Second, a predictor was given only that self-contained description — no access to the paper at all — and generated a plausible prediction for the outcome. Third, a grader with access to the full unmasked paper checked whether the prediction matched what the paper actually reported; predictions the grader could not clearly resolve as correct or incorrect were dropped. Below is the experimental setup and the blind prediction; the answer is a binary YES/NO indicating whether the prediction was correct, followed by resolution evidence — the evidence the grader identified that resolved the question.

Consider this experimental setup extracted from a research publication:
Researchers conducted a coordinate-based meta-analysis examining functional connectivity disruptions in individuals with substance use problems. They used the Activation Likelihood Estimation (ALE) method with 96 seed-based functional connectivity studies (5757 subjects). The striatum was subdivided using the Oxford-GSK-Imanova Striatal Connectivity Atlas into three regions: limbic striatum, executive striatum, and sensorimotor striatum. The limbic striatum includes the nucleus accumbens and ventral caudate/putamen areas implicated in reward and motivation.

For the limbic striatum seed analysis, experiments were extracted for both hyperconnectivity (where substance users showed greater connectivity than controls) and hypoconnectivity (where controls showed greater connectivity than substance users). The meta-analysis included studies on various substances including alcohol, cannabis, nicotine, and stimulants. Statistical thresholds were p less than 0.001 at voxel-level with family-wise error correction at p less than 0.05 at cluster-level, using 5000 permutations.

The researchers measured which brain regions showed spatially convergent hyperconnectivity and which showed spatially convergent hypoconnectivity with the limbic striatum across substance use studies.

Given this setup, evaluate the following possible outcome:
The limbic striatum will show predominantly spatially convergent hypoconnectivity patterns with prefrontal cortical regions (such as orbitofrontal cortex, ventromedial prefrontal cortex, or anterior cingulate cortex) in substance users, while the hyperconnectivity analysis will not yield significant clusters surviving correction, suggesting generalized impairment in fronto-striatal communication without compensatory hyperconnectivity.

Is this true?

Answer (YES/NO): NO